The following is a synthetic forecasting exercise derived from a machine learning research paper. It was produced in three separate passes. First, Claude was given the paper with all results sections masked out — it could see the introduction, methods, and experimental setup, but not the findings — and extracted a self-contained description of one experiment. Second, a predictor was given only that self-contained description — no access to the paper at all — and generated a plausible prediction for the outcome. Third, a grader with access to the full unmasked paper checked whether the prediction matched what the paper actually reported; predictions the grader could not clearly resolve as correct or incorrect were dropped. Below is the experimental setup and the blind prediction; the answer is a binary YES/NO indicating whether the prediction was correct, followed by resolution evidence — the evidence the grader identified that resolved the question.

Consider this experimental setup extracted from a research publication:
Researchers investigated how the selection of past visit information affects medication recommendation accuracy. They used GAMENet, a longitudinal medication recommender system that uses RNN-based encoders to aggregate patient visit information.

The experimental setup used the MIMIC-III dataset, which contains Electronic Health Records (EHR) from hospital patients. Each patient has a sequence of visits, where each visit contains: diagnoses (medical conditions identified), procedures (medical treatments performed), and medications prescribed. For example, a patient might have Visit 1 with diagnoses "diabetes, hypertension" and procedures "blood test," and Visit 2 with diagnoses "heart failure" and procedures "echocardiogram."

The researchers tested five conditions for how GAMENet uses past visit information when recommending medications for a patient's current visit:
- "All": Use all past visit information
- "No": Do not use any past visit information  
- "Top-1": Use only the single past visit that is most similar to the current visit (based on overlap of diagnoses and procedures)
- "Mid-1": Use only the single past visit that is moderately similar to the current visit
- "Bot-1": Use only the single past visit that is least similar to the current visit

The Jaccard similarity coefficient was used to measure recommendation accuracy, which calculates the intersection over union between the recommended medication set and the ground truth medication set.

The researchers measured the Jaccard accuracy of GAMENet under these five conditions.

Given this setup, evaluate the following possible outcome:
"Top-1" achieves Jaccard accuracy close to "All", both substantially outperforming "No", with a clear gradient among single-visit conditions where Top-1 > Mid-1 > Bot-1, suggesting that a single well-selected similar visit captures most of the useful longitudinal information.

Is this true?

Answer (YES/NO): NO